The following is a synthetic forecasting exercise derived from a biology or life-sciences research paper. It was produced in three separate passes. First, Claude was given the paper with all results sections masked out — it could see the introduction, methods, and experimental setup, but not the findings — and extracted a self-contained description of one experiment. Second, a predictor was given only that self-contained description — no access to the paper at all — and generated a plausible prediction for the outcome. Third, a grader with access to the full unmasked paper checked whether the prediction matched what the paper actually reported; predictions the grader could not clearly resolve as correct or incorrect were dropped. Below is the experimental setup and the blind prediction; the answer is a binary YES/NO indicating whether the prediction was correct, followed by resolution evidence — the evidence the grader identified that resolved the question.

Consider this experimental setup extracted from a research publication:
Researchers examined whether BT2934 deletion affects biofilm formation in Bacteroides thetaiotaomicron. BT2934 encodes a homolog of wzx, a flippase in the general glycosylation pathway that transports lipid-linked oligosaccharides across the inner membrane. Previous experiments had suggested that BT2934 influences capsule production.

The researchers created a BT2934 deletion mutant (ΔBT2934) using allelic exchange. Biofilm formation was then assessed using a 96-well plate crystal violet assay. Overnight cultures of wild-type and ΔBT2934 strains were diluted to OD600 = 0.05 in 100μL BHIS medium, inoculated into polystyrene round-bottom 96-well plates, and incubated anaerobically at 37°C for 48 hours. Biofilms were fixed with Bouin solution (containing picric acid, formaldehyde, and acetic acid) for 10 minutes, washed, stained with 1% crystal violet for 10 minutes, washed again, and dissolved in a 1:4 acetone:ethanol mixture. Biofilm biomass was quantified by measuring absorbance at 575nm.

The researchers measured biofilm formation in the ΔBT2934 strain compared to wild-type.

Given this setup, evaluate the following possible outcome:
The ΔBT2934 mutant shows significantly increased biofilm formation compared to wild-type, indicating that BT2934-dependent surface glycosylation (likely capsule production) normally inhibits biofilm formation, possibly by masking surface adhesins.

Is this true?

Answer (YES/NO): YES